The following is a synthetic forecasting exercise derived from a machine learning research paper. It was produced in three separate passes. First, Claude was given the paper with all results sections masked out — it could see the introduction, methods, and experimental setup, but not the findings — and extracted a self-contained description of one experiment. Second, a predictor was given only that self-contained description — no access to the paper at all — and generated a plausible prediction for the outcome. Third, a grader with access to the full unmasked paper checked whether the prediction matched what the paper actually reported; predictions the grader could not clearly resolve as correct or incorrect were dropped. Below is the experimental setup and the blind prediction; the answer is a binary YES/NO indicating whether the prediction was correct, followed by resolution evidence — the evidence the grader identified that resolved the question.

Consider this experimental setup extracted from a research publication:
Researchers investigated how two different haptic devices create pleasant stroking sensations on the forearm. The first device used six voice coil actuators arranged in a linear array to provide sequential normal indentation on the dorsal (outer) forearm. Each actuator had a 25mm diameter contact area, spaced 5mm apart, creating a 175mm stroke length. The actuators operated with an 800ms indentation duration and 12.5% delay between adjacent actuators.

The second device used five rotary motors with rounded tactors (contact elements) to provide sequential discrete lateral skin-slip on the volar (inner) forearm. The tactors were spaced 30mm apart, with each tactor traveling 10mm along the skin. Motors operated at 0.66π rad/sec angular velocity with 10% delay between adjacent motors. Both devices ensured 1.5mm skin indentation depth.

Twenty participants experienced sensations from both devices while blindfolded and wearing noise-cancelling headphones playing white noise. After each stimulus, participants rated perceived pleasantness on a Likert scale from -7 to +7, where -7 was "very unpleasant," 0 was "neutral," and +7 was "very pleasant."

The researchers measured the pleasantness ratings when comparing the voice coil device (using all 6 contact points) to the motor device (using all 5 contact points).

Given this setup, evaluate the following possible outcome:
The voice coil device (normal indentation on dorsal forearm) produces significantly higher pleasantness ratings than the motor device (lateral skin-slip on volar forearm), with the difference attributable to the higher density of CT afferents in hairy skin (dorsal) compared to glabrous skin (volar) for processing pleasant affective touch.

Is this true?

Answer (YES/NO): NO